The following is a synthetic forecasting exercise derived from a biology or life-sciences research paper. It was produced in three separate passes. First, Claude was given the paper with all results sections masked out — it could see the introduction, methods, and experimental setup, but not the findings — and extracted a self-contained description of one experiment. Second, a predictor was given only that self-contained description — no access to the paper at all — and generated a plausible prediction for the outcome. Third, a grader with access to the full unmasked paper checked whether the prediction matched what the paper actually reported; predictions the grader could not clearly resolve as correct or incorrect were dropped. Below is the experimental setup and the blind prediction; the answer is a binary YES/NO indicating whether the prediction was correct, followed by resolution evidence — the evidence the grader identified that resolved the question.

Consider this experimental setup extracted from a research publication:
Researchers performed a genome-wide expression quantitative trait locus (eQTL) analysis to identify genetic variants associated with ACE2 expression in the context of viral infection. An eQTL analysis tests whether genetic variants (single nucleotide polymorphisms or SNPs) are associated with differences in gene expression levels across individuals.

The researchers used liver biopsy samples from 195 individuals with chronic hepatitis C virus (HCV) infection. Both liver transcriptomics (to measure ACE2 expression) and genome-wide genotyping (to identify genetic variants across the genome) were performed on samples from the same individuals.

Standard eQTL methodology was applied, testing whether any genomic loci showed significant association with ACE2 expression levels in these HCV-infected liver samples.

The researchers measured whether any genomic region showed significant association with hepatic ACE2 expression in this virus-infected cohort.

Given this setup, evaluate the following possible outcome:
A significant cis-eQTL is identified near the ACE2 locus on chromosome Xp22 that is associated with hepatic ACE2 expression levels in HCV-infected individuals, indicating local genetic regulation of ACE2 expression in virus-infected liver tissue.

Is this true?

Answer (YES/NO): NO